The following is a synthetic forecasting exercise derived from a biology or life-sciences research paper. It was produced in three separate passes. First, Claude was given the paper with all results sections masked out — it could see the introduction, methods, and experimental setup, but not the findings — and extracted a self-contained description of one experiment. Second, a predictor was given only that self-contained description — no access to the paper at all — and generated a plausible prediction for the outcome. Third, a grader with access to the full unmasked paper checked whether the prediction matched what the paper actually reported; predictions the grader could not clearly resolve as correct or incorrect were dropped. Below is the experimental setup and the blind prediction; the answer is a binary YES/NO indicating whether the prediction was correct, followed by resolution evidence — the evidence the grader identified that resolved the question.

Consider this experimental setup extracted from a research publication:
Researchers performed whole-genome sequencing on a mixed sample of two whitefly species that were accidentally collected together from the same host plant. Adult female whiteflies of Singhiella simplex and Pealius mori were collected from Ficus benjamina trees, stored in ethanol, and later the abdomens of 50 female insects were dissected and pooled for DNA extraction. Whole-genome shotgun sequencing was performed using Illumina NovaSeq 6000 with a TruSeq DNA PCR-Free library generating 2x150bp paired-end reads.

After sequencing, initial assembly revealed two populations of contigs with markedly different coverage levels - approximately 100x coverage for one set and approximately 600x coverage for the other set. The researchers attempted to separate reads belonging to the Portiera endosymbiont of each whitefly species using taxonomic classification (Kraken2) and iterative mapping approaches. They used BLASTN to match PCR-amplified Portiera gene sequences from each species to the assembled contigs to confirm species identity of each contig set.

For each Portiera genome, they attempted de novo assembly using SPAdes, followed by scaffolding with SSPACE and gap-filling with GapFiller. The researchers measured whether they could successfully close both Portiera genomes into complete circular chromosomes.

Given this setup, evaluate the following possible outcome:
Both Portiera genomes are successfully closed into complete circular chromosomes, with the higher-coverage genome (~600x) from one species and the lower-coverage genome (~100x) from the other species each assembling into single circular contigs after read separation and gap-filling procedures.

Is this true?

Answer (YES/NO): NO